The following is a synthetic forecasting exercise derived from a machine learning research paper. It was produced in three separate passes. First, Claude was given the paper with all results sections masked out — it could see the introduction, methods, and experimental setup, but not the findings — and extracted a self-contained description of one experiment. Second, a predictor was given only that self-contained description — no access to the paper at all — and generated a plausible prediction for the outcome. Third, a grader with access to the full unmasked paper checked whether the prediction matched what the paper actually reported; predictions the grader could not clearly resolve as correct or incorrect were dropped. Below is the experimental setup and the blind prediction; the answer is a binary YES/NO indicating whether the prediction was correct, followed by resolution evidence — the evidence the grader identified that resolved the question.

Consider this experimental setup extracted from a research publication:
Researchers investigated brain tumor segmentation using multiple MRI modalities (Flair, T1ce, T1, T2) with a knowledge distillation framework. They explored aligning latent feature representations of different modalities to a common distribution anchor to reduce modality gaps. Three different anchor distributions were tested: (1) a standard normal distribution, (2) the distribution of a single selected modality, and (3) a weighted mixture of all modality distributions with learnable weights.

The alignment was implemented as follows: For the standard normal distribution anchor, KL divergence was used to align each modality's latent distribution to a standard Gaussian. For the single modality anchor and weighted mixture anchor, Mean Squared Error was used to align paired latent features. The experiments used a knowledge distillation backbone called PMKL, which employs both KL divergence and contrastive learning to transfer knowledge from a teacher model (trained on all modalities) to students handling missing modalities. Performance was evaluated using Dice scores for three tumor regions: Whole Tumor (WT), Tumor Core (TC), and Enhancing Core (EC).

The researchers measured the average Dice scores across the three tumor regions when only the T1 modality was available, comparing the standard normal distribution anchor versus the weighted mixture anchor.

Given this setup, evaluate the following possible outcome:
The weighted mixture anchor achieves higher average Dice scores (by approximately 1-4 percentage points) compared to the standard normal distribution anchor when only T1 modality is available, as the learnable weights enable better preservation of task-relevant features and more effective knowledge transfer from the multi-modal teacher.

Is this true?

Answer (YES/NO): YES